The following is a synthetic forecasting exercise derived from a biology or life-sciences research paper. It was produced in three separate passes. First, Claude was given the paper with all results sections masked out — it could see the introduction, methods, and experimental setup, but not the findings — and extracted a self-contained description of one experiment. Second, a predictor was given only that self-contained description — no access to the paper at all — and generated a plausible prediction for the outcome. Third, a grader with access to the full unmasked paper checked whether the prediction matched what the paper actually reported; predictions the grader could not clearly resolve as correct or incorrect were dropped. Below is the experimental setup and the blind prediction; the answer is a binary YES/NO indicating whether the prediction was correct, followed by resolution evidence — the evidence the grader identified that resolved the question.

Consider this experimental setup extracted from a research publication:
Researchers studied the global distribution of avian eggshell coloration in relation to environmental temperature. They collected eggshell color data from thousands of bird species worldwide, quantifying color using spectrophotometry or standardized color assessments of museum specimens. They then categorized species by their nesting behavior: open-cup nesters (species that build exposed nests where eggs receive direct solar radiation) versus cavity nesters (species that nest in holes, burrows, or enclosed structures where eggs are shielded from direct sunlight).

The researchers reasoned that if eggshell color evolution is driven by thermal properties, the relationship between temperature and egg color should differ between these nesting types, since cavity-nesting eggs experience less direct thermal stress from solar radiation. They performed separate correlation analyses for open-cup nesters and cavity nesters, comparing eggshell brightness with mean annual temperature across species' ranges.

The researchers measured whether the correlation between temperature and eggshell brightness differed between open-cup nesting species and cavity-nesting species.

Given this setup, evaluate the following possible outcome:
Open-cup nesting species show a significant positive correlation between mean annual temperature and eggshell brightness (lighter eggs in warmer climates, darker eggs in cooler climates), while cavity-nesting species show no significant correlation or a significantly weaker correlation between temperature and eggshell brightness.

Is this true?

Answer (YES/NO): YES